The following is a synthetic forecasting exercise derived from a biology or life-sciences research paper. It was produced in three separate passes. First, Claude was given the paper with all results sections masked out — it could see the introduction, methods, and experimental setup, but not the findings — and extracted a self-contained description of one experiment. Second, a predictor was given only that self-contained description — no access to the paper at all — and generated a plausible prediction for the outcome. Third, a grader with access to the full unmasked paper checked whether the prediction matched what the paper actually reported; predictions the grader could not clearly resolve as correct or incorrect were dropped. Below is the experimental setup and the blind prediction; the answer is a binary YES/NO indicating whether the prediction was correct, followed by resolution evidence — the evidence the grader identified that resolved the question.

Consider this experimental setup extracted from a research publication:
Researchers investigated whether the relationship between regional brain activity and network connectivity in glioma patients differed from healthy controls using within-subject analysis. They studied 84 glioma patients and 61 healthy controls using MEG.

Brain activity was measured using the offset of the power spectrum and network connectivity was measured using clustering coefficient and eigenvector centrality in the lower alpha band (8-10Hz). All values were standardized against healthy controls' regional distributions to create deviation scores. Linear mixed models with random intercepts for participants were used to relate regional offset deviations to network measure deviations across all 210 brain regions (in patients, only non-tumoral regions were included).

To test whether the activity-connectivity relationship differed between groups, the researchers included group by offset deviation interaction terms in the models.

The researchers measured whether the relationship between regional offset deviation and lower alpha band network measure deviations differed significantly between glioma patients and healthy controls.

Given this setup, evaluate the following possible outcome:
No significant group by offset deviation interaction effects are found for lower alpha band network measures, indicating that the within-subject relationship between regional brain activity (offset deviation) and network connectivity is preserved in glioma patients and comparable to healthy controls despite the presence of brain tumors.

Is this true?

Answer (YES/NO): NO